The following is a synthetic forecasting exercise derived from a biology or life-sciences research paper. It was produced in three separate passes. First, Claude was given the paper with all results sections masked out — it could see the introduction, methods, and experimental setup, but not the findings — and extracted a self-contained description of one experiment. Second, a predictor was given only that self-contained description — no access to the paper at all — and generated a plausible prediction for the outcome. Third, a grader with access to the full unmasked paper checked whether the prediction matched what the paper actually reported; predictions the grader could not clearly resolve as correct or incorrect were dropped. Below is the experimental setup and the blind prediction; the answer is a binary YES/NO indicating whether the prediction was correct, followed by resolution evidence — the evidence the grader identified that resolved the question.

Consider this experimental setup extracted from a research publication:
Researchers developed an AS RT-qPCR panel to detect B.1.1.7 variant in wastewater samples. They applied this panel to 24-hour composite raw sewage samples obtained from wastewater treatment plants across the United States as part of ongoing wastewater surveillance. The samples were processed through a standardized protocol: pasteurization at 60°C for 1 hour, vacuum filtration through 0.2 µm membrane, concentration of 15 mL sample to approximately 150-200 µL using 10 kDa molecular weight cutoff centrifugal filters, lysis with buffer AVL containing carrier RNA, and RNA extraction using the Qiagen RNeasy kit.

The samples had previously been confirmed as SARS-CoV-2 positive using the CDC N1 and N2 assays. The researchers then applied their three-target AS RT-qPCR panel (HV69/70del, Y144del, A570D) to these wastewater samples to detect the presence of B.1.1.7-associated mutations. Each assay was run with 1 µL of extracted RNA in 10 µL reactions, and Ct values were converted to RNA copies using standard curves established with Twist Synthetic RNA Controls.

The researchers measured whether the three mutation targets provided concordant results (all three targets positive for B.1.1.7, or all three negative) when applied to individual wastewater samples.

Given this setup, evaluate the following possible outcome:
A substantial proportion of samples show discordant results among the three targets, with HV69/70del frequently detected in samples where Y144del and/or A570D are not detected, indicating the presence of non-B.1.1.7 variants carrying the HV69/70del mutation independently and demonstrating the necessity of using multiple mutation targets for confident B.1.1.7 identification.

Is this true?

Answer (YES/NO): NO